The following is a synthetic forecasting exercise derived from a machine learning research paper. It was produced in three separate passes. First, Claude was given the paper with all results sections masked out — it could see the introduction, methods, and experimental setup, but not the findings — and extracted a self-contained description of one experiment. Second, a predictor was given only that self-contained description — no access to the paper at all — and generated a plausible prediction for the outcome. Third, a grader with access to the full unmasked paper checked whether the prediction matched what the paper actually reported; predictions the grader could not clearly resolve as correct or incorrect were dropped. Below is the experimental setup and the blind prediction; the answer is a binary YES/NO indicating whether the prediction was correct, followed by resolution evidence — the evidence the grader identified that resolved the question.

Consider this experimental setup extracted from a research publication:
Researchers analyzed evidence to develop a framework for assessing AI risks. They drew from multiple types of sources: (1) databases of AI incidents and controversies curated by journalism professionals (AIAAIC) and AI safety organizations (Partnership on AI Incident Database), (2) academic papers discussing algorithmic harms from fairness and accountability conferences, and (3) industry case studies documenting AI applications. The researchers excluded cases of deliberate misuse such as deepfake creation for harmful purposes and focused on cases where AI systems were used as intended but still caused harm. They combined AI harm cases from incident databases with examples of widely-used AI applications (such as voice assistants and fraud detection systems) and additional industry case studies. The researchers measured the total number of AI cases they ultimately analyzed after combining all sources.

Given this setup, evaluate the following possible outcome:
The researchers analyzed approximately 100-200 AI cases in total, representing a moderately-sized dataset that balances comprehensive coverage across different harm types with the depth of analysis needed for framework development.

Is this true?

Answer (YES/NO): NO